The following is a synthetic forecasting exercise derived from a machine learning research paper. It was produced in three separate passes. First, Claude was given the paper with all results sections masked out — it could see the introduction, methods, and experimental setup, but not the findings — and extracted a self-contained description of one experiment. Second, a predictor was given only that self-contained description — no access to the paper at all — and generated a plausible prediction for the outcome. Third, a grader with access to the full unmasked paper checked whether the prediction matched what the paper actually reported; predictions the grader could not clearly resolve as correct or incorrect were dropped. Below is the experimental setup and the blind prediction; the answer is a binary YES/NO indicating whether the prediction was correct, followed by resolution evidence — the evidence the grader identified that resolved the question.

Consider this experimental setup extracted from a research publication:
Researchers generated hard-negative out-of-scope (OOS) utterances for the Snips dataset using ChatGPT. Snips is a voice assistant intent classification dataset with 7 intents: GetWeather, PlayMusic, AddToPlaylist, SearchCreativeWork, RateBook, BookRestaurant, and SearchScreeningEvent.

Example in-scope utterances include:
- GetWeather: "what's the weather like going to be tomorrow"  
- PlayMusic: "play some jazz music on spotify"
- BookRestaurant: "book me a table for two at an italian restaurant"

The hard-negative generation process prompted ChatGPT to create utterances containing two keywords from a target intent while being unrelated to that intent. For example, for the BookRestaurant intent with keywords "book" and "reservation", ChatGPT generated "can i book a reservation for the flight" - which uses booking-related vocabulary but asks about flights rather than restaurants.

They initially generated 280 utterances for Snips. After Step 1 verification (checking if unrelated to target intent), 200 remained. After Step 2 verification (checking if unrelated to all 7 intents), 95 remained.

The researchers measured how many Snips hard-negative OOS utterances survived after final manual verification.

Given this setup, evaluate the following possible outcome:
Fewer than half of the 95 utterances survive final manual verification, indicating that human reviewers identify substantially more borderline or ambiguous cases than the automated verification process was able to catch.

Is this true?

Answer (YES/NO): NO